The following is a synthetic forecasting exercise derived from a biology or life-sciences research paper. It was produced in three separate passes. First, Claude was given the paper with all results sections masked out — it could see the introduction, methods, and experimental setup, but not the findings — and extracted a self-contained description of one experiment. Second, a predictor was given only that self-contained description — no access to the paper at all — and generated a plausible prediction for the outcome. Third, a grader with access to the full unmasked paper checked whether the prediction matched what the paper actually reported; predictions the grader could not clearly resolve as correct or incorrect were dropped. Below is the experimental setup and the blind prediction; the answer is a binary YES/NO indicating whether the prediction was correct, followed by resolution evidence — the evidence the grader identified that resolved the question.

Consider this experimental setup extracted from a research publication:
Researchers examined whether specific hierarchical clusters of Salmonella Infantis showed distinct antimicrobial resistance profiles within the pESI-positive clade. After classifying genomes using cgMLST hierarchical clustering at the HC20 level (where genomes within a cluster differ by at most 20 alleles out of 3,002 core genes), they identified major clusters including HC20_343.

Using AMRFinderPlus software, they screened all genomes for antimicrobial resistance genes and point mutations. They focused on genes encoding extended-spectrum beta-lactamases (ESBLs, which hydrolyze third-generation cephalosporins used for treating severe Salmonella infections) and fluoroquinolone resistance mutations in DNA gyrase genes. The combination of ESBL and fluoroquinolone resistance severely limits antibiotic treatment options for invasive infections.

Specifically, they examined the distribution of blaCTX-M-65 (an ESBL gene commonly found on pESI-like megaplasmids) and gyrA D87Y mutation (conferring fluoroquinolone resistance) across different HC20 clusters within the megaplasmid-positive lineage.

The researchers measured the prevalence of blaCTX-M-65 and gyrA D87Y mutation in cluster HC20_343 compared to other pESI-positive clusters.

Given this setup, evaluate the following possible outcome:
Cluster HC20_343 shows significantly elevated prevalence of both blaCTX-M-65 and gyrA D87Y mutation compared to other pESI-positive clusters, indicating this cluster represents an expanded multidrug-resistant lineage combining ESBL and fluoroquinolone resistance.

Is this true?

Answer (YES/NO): YES